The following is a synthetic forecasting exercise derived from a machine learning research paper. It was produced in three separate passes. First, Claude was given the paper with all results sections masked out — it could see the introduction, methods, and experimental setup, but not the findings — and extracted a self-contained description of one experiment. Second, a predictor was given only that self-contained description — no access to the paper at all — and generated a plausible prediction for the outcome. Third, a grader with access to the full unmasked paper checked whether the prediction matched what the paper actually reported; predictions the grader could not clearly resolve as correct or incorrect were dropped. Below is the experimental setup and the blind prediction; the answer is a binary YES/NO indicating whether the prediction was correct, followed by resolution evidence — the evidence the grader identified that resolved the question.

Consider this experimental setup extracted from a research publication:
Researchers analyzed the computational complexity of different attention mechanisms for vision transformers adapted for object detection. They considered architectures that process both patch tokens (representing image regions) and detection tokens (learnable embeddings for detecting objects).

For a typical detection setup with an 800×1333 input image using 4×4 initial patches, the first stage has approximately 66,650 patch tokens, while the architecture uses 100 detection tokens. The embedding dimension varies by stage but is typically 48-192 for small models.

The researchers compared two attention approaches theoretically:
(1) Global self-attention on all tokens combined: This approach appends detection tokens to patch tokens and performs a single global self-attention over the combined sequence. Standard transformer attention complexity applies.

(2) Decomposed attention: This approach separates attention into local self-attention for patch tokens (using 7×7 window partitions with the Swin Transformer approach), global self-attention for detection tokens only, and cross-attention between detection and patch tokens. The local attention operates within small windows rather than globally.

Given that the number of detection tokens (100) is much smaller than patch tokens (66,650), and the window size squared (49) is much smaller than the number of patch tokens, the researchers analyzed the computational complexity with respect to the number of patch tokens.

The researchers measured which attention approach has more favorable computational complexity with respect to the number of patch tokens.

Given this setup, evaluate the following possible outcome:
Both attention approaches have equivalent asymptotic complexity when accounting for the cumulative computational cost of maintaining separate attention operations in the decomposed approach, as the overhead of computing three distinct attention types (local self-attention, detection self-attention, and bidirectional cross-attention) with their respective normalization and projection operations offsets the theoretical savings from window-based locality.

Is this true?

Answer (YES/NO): NO